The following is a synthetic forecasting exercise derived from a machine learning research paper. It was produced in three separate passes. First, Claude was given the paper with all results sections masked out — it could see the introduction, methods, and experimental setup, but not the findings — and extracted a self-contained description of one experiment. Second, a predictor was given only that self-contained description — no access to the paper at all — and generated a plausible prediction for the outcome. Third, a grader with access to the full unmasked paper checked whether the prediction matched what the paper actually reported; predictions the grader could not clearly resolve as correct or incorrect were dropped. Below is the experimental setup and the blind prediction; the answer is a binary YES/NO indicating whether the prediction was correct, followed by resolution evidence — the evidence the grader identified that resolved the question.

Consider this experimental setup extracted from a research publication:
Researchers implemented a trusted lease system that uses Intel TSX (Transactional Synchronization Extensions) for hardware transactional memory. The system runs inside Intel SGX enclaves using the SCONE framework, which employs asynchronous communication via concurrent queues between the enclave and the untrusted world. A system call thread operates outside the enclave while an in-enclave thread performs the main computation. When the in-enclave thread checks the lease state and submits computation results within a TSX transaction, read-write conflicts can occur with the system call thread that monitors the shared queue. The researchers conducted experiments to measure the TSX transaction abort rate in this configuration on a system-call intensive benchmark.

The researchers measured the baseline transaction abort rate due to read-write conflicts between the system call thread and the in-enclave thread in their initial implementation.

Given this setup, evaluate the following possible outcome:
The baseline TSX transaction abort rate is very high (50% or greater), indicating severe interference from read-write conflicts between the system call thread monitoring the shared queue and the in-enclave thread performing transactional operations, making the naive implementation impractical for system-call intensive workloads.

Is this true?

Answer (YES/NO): YES